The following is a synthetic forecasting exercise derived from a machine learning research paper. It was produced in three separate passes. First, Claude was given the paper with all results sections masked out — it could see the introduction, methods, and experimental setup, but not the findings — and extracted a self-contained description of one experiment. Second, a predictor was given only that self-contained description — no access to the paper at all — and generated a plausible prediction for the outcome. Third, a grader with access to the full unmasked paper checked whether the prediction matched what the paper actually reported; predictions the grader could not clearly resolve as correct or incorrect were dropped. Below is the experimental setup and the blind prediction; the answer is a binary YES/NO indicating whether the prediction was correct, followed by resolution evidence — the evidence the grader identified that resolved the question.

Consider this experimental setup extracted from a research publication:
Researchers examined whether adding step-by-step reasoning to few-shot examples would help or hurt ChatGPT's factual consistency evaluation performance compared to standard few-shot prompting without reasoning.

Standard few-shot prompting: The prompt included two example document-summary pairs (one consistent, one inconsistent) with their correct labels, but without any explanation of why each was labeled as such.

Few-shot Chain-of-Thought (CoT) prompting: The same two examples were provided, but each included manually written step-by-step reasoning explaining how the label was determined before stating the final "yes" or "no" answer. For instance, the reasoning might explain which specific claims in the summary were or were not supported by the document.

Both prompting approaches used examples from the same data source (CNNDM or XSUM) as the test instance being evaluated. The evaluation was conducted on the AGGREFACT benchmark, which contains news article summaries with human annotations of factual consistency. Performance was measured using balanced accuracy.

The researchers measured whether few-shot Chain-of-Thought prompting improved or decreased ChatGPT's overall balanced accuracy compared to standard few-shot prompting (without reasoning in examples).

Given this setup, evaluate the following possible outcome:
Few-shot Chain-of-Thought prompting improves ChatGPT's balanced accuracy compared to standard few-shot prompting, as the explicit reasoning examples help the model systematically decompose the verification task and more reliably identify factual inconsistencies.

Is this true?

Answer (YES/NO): NO